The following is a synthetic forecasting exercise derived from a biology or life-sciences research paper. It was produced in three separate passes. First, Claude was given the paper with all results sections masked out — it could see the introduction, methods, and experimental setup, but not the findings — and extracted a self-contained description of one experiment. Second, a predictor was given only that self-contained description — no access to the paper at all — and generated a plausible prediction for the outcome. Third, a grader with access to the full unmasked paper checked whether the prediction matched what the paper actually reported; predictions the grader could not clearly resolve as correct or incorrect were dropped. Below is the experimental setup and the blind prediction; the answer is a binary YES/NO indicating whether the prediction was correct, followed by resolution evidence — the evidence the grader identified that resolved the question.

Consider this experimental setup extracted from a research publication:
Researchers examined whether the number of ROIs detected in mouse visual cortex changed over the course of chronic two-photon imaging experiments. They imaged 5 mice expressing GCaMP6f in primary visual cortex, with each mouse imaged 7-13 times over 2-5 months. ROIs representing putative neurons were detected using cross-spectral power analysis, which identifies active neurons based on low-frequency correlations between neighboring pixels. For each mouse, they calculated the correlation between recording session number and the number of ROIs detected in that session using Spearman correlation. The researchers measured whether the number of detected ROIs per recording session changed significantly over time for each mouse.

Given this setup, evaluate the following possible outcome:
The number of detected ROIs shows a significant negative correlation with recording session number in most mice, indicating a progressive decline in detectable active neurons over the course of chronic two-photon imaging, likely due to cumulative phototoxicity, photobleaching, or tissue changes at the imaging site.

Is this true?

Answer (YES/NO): NO